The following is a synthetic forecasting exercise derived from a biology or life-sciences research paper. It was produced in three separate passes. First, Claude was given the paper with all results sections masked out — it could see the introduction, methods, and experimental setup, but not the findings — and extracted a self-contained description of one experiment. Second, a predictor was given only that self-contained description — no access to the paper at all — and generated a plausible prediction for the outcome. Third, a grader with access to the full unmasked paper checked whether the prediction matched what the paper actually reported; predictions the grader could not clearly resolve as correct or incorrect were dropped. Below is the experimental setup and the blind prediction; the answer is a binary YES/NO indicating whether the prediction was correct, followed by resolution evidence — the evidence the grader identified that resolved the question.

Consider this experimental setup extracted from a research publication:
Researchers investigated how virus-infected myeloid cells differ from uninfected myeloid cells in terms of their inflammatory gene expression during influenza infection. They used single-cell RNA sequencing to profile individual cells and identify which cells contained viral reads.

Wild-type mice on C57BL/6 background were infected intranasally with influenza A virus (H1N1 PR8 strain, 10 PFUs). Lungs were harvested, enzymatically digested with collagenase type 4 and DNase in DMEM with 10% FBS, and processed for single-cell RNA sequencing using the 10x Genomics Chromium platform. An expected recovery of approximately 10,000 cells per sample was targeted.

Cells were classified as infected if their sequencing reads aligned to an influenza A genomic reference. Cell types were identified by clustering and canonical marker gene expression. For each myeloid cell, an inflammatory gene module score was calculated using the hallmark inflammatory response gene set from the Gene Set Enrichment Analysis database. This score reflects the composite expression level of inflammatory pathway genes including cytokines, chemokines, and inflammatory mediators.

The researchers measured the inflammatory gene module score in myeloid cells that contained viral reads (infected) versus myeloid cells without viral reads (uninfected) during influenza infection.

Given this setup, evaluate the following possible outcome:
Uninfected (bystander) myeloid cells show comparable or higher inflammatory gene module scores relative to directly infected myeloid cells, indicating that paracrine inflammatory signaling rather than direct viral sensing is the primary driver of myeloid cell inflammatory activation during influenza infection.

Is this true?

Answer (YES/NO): NO